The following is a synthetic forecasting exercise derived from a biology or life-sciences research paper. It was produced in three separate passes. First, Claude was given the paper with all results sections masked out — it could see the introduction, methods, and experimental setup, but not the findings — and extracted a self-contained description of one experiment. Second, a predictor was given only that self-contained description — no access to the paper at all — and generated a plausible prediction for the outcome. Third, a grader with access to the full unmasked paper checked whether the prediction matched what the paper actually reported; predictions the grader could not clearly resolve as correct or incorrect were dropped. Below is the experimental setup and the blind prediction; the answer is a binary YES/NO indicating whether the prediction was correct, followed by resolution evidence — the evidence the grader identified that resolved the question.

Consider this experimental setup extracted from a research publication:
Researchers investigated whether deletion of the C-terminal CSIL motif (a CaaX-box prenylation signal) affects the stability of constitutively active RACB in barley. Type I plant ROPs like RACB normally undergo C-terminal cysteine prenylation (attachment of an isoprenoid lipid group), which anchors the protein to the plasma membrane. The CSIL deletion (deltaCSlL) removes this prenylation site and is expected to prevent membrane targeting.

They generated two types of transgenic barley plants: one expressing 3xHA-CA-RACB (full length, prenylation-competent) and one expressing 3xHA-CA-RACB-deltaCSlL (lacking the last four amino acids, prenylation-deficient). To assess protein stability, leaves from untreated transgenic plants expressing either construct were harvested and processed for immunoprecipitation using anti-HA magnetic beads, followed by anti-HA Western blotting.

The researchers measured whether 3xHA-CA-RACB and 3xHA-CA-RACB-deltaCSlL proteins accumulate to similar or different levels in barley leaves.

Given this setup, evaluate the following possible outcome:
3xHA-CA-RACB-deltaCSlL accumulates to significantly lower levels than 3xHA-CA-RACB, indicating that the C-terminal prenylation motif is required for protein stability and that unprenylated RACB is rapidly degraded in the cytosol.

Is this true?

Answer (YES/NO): NO